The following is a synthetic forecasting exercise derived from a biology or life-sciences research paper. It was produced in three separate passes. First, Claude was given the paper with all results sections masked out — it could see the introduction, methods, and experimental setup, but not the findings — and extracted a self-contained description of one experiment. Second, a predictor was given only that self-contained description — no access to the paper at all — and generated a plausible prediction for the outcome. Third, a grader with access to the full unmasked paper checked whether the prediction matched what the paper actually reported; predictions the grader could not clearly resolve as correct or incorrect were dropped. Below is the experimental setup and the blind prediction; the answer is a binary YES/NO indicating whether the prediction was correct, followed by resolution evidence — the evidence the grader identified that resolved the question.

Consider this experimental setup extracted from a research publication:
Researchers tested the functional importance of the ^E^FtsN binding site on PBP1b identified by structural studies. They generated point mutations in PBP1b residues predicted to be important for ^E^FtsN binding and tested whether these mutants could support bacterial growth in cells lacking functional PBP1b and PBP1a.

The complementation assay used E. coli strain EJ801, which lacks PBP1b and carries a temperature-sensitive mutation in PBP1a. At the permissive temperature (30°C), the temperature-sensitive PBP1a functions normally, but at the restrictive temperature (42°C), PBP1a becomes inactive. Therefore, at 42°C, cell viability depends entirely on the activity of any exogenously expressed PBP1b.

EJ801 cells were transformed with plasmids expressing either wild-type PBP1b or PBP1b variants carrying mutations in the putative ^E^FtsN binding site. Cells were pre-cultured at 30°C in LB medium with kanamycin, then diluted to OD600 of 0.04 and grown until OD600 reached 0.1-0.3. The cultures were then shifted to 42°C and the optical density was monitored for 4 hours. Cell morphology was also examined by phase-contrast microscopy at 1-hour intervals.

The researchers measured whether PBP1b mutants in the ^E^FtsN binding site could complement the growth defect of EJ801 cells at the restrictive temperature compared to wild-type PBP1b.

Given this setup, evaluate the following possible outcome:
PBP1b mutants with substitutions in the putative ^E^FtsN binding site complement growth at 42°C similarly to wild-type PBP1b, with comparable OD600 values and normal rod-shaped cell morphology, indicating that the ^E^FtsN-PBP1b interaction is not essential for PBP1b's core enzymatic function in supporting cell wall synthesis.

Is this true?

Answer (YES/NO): NO